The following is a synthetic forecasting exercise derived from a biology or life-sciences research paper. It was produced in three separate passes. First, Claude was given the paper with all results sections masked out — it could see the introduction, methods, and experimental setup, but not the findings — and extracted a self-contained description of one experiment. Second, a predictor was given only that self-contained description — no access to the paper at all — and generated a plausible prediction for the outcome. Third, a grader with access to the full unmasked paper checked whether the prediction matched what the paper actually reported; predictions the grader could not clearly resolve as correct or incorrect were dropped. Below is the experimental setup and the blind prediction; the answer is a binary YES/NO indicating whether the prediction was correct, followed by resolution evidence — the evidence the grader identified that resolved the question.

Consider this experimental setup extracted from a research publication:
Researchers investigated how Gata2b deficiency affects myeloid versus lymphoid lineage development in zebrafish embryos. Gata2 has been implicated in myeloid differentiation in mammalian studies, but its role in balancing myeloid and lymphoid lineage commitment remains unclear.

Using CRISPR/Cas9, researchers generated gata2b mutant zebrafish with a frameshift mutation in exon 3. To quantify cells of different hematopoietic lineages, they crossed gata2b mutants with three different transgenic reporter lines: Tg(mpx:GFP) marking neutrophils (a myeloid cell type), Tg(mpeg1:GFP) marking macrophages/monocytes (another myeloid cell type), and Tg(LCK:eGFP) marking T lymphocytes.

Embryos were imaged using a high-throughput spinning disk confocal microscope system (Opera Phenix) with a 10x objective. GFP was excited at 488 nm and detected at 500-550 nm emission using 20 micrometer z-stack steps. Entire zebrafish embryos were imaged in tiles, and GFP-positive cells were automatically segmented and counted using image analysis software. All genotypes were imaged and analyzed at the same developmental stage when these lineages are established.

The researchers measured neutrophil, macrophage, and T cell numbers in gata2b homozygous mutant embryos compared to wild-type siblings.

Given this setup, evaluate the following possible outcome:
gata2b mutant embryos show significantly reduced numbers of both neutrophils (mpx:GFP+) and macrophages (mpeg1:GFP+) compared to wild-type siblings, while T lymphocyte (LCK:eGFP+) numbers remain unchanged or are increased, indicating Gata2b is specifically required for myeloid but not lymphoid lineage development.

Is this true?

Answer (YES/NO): NO